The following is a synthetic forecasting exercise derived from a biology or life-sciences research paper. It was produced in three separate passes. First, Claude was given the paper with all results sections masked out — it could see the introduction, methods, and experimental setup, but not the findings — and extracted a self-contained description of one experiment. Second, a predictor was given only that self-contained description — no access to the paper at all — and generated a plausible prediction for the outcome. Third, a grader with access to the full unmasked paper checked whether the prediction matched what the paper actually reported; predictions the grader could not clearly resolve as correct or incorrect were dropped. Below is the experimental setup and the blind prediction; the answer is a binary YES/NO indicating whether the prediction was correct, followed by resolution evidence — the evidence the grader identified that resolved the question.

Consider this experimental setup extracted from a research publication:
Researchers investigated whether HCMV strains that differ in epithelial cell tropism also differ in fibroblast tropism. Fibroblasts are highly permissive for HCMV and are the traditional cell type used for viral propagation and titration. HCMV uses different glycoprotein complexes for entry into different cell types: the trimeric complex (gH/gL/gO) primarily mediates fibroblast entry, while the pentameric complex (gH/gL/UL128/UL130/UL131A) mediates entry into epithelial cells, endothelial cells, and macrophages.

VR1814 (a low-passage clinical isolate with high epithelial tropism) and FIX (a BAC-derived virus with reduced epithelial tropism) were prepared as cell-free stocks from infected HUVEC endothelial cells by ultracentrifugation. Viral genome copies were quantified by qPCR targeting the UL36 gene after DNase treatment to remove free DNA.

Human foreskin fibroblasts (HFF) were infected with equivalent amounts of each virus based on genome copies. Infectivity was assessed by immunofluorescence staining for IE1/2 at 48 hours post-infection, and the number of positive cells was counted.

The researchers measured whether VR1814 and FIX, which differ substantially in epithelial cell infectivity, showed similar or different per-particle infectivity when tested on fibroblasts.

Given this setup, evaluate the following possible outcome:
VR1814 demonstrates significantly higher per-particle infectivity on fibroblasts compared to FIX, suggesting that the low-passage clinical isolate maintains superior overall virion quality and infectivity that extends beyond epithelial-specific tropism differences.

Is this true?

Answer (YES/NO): NO